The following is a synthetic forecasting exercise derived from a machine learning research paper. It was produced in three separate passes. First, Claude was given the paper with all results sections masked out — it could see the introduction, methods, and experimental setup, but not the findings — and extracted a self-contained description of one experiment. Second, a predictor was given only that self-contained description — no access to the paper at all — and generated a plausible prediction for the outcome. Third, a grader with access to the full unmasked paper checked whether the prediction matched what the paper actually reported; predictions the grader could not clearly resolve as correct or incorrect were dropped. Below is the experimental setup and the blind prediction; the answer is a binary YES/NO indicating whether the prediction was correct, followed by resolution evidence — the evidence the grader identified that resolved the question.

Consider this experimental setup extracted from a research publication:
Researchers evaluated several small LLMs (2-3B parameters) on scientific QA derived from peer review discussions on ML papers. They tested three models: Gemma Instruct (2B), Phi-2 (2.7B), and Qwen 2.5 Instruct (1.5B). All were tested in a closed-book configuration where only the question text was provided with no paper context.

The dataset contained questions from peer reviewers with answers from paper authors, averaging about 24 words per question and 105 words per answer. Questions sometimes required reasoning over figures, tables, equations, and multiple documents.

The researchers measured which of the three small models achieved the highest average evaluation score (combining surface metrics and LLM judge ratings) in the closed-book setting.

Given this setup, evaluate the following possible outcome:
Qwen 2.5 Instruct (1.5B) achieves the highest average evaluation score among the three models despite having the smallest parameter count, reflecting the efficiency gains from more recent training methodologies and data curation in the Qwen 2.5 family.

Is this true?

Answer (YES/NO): NO